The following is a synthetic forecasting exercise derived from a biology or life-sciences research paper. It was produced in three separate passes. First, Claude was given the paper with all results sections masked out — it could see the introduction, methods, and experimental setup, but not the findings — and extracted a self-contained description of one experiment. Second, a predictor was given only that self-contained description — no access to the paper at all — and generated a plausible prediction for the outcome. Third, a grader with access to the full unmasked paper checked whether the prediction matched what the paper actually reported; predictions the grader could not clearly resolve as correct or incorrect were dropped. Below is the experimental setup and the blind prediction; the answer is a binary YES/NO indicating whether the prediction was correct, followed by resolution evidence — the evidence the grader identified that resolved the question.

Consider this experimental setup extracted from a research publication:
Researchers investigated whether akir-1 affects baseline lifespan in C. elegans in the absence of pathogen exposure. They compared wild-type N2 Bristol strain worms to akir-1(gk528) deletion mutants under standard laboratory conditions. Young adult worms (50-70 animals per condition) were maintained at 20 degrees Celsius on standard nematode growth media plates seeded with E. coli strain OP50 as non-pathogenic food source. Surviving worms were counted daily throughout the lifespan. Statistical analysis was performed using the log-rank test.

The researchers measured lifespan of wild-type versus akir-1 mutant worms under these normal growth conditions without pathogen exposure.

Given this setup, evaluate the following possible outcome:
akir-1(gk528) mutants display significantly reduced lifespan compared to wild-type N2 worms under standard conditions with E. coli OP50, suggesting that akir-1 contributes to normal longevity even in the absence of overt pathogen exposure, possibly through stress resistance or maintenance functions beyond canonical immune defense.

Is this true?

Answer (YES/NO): YES